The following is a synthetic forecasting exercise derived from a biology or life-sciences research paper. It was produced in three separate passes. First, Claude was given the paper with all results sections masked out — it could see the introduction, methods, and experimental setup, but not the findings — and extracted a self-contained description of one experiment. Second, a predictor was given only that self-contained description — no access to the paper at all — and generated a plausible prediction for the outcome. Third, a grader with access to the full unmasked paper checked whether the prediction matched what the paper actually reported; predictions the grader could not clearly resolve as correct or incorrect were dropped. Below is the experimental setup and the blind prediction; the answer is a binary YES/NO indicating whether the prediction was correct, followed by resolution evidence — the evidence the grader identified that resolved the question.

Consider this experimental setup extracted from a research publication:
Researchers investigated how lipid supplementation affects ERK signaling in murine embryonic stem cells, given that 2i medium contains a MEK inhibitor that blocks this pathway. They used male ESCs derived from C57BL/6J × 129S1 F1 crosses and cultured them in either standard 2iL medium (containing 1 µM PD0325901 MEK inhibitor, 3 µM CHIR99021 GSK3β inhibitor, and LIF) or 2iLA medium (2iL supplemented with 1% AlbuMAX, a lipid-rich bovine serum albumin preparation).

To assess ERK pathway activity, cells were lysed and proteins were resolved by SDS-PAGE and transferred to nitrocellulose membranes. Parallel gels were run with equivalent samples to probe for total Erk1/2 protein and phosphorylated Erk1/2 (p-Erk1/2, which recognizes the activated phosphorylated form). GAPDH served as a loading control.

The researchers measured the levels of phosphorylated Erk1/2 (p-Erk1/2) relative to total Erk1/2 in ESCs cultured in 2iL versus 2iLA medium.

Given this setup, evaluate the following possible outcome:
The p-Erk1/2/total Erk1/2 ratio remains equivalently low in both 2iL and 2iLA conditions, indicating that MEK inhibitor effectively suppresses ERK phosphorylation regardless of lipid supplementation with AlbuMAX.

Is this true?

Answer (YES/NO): NO